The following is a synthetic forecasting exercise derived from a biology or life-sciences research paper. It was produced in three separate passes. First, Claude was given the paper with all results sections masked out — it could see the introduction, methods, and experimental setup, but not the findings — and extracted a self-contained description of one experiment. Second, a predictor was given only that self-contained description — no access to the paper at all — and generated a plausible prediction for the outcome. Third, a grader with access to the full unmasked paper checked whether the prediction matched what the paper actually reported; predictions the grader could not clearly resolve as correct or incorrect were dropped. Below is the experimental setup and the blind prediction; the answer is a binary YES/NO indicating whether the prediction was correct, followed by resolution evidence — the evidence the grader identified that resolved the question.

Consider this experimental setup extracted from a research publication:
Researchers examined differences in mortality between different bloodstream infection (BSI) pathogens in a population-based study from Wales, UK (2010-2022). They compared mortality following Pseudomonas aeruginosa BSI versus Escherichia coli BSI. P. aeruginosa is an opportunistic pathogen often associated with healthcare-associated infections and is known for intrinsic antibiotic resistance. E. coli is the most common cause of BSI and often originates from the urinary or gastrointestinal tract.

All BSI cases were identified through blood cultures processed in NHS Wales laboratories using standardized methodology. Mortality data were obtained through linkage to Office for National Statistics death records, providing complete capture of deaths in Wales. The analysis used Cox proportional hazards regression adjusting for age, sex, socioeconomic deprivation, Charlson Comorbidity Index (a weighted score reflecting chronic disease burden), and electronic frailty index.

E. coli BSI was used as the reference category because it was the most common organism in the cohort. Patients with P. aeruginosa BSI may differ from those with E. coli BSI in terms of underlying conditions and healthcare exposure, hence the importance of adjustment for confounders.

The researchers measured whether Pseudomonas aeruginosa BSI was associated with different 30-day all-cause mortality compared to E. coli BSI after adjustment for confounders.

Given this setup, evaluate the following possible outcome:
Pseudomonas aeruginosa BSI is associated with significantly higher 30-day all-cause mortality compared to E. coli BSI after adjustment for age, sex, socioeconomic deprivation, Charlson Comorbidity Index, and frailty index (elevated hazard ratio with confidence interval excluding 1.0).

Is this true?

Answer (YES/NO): YES